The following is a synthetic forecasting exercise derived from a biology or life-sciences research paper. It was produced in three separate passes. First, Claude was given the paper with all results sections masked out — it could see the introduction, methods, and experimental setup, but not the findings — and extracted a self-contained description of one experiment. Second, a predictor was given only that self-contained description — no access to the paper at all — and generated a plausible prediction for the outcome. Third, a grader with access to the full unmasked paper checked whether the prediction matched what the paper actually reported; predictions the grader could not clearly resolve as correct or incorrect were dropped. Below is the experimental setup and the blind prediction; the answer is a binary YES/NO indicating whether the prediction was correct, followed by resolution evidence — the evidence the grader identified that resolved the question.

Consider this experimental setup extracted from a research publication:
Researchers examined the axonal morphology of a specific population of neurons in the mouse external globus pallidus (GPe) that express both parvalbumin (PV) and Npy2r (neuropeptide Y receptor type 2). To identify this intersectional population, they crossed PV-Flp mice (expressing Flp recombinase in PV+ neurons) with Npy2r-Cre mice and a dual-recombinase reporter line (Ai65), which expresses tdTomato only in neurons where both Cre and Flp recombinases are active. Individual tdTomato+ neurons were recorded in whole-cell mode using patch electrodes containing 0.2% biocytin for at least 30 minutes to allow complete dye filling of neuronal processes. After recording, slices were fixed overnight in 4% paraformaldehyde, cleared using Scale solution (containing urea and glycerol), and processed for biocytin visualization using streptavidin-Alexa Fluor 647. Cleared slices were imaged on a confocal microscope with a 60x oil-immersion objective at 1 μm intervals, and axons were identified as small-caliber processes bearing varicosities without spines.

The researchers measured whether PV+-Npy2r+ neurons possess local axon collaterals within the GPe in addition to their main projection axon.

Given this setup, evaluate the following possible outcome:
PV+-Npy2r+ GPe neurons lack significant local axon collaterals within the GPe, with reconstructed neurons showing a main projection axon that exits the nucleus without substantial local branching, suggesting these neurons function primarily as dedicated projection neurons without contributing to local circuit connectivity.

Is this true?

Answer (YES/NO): NO